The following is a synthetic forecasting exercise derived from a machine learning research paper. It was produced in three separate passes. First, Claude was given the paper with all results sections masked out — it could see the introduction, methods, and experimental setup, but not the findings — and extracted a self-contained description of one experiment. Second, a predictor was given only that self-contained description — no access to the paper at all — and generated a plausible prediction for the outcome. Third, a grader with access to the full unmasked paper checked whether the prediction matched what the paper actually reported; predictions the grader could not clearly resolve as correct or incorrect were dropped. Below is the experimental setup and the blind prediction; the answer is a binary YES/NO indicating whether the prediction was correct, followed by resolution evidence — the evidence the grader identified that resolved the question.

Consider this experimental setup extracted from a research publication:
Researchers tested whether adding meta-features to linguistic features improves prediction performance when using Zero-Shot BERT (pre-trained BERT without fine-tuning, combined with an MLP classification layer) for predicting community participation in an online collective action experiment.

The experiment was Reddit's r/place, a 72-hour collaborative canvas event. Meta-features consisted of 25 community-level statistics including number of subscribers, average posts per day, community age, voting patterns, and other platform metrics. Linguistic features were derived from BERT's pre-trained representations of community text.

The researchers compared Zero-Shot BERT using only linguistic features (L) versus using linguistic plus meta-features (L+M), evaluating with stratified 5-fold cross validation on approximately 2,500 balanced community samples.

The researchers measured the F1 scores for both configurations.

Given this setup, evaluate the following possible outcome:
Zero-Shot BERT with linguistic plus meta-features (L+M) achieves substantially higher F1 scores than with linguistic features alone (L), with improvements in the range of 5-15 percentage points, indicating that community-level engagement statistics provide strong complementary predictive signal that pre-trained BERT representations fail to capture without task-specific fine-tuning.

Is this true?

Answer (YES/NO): YES